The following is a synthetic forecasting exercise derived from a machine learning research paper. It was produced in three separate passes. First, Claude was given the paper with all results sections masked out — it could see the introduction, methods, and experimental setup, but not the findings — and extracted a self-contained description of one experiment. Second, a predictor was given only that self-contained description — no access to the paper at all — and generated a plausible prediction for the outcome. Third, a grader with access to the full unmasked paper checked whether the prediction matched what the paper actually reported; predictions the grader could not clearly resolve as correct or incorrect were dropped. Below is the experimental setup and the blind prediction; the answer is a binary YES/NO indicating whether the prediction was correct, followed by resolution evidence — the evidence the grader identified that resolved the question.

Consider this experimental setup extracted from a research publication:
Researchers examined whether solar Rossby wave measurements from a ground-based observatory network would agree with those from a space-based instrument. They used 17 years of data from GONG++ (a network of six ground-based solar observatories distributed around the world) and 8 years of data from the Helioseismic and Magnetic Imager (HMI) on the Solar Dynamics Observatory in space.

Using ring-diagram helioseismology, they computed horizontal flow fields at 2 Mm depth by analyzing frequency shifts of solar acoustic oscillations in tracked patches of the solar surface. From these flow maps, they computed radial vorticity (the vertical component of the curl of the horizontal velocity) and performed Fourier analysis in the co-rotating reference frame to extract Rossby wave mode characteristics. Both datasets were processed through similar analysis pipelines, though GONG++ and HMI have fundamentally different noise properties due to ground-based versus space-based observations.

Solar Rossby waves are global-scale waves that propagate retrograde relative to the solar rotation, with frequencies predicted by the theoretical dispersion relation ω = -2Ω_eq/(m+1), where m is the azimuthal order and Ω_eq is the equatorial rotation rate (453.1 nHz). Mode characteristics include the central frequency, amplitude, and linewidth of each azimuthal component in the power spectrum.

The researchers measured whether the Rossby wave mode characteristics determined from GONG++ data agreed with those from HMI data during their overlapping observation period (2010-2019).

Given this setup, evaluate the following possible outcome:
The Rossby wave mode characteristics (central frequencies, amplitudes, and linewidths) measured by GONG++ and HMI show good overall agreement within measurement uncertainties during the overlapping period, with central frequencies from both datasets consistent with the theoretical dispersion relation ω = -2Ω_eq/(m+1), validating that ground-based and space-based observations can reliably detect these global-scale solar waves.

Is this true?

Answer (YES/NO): YES